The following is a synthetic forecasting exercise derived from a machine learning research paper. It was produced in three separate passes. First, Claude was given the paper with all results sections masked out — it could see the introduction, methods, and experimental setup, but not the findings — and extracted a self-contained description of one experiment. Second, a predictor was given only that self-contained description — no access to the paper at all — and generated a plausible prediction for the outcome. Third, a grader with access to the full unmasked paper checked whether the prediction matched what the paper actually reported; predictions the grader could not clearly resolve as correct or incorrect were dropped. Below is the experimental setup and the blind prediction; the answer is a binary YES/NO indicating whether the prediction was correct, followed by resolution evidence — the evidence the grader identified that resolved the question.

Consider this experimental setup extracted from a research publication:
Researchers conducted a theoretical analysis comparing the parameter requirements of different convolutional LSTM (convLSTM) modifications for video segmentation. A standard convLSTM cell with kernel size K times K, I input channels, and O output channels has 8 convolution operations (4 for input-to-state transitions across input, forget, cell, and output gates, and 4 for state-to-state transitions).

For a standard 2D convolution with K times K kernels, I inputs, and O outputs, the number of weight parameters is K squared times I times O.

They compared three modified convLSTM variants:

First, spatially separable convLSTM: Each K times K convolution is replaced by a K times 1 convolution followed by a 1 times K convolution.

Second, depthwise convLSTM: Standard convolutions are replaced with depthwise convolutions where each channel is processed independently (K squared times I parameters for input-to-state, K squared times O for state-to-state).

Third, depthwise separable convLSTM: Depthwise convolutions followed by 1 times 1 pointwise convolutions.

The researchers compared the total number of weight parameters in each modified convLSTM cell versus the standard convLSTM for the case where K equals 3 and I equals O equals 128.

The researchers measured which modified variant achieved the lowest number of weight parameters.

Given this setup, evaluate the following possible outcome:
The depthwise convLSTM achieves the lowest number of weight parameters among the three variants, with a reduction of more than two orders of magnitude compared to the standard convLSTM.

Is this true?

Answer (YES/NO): YES